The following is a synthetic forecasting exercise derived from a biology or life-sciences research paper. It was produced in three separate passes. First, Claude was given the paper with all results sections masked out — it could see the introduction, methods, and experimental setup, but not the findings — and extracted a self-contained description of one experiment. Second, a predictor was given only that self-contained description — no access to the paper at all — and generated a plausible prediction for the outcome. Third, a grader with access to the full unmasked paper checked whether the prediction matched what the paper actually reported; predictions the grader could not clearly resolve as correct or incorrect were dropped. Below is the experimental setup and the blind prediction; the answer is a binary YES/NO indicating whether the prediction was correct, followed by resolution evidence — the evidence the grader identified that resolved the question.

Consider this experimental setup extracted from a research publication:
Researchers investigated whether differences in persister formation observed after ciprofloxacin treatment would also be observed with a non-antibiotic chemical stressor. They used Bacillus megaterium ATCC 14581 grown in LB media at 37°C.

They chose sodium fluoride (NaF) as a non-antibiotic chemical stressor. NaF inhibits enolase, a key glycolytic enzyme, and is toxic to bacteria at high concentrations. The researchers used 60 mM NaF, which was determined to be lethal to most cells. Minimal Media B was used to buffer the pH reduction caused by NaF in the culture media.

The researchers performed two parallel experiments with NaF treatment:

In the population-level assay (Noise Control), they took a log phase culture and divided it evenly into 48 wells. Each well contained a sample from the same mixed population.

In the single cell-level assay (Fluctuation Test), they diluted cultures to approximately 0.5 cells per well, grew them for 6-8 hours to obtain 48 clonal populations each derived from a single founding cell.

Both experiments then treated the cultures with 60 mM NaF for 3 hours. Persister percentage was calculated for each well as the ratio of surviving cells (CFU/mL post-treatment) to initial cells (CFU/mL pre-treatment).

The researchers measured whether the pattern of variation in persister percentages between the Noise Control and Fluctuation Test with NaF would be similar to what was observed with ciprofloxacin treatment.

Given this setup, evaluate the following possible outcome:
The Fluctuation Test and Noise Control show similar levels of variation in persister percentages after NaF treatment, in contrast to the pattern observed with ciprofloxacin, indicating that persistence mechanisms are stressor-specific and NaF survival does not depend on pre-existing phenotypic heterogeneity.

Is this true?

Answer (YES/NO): NO